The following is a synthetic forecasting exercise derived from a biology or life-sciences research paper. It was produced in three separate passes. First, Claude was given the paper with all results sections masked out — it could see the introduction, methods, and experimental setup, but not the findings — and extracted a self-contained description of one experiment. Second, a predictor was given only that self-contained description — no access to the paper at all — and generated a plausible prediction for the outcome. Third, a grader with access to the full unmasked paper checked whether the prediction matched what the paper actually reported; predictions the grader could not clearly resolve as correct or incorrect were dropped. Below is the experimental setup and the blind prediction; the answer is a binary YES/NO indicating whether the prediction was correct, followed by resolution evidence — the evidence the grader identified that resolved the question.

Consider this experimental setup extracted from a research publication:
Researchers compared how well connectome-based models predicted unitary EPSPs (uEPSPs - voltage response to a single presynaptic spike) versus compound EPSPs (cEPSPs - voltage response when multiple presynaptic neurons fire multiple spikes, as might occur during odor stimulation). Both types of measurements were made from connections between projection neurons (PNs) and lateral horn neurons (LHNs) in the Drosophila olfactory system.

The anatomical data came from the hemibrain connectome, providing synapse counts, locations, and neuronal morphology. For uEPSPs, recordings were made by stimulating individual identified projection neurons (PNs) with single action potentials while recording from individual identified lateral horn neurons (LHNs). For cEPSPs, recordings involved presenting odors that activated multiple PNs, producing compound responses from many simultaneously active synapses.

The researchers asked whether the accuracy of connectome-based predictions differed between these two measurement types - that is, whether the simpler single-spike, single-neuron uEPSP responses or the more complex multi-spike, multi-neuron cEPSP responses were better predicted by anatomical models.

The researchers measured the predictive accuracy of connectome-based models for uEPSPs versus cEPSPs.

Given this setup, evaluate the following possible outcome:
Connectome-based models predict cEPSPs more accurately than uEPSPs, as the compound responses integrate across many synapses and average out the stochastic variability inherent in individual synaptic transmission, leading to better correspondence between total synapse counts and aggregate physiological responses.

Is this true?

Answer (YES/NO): NO